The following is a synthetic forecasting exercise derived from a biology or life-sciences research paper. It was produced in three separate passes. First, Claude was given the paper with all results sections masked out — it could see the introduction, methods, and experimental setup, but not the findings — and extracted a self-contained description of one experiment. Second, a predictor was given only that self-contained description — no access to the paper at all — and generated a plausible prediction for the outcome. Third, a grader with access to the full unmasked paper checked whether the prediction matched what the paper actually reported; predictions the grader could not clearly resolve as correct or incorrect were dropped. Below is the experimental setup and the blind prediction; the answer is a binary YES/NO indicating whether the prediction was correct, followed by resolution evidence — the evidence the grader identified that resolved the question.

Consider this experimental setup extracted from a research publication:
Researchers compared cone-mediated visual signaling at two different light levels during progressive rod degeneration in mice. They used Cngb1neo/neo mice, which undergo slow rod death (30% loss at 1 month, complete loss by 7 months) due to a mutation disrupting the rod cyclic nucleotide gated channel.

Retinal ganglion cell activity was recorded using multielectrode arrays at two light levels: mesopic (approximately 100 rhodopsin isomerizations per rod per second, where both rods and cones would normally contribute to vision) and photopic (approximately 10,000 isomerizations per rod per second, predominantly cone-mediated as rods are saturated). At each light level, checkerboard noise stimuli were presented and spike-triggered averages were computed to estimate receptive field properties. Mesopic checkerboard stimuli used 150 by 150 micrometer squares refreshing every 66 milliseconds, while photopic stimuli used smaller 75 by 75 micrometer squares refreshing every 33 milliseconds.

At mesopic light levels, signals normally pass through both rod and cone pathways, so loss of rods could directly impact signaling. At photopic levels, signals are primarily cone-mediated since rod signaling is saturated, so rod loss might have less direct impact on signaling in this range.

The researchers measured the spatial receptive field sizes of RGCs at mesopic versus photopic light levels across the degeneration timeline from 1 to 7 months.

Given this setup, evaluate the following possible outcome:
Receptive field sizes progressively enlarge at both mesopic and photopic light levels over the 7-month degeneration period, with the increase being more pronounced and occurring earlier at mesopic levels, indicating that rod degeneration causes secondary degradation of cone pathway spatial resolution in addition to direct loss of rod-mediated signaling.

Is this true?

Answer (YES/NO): NO